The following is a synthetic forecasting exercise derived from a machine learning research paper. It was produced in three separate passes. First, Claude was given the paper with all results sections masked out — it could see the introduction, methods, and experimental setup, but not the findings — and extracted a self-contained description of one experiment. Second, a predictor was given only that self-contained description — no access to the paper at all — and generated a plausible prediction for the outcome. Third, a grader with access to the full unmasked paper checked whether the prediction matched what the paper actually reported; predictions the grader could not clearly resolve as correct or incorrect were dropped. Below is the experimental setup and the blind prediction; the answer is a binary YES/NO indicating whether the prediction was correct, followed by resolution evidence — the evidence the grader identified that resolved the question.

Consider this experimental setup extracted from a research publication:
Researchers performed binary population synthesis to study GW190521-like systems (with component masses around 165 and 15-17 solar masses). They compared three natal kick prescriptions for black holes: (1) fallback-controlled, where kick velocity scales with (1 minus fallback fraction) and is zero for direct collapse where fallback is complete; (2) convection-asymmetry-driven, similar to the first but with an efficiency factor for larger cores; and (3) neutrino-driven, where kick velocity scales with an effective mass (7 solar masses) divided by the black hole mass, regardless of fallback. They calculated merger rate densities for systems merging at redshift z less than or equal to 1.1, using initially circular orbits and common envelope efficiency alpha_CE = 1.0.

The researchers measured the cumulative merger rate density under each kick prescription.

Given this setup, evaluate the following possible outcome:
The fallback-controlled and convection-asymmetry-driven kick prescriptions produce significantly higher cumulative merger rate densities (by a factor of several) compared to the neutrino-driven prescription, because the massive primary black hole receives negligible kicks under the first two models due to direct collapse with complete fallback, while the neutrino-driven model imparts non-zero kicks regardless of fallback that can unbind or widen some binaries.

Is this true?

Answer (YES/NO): NO